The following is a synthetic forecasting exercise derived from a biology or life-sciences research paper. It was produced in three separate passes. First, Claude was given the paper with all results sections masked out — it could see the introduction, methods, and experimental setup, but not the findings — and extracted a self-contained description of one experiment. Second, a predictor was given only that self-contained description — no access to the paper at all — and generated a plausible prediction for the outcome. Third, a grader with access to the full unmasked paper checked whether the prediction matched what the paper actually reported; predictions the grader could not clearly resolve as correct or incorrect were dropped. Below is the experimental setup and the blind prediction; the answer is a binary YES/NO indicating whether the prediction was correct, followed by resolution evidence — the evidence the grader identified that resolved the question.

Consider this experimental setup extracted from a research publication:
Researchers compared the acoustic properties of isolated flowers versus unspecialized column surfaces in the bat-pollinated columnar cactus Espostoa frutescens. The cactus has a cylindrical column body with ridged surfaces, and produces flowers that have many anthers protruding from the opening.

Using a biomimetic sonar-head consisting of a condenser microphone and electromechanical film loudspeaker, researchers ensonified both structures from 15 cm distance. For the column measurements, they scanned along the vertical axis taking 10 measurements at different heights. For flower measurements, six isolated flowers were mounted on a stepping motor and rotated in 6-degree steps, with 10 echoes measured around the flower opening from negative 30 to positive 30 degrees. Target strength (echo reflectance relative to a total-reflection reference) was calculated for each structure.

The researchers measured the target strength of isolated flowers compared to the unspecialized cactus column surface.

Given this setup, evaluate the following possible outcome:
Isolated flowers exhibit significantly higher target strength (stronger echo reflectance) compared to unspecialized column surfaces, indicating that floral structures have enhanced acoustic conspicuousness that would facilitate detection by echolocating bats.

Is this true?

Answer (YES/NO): NO